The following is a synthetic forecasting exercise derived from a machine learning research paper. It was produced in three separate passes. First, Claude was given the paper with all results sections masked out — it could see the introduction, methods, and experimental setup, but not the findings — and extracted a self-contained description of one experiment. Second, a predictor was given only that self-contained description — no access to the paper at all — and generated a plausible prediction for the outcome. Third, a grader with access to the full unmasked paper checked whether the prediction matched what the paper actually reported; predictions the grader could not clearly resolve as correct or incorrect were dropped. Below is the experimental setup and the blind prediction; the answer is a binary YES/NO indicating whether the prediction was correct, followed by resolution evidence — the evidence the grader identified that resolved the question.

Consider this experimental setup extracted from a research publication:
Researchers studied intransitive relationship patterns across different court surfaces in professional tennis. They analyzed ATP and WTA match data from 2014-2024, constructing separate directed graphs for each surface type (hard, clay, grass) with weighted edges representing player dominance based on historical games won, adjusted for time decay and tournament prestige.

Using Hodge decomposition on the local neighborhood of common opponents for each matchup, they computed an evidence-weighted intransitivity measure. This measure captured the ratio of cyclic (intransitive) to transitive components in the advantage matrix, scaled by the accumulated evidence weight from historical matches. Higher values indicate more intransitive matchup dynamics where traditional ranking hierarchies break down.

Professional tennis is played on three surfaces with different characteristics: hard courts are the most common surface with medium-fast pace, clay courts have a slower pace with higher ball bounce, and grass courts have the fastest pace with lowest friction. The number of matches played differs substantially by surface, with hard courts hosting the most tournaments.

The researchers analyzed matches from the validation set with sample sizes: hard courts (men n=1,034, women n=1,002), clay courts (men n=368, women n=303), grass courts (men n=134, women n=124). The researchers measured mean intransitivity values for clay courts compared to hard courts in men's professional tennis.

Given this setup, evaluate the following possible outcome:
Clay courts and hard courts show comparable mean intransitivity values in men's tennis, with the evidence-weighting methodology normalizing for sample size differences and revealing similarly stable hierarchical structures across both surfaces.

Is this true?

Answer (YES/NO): NO